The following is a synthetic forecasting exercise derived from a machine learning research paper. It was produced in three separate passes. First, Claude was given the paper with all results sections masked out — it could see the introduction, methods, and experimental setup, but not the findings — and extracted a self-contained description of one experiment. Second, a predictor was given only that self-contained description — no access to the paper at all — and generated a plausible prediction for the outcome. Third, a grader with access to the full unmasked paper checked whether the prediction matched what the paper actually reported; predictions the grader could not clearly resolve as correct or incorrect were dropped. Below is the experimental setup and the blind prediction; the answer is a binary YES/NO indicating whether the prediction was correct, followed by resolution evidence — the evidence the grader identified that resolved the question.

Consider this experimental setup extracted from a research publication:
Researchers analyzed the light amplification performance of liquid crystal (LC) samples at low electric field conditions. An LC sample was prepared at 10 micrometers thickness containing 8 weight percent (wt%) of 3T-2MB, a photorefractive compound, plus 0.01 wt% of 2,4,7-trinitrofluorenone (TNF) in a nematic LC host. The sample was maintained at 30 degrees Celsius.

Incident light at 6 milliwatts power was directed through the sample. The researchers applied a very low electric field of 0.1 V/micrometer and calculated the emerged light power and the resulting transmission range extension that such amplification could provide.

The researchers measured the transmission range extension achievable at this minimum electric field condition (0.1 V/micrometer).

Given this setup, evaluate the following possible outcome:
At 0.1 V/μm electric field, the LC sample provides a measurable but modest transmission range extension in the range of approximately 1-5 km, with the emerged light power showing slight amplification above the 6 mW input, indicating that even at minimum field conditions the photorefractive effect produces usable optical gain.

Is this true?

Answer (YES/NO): NO